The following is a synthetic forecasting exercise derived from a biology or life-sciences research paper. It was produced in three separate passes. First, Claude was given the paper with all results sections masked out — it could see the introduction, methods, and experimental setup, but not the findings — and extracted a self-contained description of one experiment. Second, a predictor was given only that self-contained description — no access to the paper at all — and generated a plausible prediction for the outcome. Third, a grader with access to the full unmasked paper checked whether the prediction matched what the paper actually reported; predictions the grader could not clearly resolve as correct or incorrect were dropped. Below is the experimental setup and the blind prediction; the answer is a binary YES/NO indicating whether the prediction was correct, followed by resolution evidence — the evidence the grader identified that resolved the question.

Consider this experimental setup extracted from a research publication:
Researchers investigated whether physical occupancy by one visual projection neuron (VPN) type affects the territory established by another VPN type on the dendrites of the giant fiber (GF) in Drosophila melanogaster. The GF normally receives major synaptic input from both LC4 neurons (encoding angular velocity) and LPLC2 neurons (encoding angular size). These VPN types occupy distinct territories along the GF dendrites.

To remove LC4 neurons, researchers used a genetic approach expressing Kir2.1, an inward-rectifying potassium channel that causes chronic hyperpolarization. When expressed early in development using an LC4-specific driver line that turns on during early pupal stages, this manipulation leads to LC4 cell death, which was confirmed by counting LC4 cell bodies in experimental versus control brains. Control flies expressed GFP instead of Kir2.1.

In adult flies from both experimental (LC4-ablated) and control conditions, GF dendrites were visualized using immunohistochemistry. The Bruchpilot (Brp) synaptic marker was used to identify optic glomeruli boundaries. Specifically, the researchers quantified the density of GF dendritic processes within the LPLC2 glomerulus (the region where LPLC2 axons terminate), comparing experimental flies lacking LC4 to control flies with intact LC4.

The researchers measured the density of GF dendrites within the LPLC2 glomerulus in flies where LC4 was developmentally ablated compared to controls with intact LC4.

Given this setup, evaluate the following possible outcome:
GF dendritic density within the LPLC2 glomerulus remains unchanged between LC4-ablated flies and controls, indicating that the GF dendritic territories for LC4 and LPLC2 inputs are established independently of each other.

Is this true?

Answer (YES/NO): NO